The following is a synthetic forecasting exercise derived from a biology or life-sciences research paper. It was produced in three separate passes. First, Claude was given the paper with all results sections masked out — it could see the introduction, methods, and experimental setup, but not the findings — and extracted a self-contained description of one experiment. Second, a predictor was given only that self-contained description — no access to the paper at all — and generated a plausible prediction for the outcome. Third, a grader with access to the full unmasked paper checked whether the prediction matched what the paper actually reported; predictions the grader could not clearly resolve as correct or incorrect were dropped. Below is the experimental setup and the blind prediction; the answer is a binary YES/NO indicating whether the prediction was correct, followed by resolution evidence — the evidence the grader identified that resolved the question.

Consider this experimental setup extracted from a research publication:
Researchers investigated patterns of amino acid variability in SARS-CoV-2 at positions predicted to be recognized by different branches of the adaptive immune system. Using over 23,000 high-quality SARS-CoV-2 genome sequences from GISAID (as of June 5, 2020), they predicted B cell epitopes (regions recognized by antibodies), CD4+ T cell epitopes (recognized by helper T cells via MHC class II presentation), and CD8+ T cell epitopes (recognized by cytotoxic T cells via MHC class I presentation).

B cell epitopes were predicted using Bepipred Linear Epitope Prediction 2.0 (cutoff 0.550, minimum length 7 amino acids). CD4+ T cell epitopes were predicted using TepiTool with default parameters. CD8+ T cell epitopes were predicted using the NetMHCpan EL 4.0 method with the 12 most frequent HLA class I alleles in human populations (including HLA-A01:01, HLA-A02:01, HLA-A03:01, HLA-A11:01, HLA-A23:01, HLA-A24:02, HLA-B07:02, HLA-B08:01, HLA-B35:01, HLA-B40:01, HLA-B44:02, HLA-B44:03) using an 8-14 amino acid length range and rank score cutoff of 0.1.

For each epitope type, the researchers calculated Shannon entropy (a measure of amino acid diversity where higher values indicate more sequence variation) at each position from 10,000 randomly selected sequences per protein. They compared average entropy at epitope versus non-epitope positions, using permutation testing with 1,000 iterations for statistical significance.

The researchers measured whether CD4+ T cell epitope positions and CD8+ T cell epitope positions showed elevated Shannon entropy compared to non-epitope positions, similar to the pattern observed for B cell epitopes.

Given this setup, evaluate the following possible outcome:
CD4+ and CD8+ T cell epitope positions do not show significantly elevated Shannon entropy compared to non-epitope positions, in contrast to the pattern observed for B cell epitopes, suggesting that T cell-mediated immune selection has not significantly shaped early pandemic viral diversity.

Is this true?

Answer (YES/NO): YES